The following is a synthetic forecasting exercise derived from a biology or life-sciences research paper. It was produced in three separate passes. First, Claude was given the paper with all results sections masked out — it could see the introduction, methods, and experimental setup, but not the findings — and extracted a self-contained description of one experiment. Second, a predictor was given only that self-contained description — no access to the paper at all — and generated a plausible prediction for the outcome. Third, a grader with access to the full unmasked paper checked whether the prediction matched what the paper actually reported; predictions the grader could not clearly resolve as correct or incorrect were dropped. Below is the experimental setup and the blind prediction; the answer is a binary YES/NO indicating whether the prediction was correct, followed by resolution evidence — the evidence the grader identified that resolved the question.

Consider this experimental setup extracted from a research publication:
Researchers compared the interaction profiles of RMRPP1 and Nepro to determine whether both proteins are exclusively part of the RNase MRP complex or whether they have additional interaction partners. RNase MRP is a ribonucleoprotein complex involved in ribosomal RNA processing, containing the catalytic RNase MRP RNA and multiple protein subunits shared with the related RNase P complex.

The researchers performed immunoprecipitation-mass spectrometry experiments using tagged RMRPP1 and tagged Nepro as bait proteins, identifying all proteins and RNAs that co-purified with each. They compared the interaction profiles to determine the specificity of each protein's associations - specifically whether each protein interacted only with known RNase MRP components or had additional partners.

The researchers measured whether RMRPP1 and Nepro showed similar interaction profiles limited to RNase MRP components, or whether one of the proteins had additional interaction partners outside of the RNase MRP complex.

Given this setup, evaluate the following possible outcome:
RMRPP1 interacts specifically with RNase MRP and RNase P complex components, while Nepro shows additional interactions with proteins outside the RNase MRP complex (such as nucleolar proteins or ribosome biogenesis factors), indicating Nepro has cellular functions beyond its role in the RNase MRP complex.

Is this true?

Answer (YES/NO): YES